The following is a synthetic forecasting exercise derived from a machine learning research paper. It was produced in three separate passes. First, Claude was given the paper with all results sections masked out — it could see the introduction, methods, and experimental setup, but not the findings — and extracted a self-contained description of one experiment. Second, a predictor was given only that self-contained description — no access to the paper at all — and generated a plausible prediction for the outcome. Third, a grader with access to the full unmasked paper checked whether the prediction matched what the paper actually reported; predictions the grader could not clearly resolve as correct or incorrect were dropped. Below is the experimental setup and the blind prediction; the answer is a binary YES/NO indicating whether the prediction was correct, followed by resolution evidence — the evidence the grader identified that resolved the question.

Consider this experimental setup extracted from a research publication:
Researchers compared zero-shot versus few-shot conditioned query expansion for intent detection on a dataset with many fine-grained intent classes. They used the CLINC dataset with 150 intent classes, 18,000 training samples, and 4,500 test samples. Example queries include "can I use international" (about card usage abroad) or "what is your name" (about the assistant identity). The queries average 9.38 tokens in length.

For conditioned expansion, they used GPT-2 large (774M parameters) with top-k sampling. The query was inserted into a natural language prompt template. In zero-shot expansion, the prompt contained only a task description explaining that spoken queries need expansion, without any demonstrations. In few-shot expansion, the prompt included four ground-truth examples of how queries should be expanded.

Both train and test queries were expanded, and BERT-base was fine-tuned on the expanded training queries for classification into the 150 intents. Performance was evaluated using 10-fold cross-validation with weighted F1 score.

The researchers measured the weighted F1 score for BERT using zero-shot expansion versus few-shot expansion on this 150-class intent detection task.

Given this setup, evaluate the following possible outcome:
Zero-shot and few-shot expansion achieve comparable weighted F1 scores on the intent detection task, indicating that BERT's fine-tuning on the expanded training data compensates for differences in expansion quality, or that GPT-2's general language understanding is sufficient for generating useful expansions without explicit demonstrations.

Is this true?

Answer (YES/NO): YES